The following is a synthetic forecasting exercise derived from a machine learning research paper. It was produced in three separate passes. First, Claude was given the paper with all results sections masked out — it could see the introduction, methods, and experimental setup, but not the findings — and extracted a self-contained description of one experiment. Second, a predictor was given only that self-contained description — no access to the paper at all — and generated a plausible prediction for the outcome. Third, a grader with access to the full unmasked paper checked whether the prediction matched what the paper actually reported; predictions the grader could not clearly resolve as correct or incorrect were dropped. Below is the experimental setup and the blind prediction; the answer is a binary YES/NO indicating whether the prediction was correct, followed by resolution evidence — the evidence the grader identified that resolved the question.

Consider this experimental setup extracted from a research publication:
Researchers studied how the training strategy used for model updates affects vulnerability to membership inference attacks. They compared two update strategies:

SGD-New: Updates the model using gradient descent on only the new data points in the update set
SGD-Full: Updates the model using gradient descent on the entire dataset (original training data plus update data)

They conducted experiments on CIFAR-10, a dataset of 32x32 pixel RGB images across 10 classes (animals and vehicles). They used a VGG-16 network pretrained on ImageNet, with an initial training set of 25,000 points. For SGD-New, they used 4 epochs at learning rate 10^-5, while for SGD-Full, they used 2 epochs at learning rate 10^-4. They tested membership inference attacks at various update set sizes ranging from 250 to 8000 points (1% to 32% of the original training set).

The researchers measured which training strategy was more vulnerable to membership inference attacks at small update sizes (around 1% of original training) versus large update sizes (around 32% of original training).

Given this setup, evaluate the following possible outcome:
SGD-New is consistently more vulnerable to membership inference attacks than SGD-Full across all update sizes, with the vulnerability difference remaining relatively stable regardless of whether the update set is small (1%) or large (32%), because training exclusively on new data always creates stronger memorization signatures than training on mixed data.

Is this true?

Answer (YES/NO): NO